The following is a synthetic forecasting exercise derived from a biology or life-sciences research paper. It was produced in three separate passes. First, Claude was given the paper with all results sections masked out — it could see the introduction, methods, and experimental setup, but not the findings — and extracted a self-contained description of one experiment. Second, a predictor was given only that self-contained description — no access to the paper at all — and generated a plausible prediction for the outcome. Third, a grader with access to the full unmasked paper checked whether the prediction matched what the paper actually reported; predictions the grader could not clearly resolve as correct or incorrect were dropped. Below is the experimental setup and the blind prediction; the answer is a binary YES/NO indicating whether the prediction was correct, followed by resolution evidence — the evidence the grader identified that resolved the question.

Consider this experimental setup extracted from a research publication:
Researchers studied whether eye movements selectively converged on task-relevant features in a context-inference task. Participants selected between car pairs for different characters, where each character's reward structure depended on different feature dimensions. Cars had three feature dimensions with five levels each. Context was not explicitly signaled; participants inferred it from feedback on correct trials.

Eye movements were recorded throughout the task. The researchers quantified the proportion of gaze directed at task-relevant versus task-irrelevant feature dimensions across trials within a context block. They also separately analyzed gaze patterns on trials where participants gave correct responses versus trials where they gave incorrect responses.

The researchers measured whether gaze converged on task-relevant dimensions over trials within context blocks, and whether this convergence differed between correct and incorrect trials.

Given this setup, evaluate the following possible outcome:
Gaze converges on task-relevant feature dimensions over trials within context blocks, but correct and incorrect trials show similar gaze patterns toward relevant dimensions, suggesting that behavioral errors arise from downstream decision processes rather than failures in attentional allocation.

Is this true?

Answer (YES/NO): NO